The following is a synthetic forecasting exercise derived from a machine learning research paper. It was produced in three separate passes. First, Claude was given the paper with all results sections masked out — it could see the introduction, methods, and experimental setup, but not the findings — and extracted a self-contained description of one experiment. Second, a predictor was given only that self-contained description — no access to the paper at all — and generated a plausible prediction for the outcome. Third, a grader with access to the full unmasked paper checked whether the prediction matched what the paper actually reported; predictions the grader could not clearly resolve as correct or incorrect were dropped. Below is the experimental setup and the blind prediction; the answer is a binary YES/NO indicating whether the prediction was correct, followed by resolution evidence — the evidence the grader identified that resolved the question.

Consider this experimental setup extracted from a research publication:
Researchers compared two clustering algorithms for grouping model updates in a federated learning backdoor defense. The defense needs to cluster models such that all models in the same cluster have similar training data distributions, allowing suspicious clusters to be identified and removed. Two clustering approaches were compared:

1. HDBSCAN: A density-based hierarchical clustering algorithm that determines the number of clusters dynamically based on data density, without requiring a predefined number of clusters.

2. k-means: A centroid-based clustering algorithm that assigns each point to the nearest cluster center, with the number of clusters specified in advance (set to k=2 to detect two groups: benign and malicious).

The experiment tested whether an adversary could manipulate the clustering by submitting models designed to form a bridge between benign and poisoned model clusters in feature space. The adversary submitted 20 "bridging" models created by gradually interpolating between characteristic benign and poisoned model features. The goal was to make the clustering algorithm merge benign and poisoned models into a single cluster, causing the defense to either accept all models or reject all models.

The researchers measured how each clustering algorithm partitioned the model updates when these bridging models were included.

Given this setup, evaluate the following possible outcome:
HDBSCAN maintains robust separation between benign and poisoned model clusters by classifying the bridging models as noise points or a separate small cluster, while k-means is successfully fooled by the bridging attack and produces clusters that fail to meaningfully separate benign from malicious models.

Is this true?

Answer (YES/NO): NO